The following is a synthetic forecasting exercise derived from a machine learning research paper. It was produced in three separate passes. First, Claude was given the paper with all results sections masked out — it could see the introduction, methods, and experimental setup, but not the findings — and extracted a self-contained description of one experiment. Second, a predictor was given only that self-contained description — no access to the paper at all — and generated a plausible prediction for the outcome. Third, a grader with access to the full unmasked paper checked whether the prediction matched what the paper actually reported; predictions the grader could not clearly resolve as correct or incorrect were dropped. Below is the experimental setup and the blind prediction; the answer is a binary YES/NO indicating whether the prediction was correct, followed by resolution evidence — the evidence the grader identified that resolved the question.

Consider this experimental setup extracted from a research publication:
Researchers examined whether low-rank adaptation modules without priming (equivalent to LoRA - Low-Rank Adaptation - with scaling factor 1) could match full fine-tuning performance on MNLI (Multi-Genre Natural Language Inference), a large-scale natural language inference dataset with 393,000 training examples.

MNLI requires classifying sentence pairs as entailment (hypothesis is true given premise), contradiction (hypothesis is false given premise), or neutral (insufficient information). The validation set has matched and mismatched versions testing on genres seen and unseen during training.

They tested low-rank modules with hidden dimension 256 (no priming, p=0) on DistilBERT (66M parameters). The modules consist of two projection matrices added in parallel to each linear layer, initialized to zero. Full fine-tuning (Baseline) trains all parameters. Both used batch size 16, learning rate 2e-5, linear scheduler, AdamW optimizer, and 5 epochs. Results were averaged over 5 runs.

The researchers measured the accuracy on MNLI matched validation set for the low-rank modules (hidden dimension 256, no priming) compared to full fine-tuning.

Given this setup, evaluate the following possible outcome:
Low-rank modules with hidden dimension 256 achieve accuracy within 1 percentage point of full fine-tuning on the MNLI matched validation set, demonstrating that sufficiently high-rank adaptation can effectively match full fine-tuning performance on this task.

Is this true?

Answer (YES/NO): YES